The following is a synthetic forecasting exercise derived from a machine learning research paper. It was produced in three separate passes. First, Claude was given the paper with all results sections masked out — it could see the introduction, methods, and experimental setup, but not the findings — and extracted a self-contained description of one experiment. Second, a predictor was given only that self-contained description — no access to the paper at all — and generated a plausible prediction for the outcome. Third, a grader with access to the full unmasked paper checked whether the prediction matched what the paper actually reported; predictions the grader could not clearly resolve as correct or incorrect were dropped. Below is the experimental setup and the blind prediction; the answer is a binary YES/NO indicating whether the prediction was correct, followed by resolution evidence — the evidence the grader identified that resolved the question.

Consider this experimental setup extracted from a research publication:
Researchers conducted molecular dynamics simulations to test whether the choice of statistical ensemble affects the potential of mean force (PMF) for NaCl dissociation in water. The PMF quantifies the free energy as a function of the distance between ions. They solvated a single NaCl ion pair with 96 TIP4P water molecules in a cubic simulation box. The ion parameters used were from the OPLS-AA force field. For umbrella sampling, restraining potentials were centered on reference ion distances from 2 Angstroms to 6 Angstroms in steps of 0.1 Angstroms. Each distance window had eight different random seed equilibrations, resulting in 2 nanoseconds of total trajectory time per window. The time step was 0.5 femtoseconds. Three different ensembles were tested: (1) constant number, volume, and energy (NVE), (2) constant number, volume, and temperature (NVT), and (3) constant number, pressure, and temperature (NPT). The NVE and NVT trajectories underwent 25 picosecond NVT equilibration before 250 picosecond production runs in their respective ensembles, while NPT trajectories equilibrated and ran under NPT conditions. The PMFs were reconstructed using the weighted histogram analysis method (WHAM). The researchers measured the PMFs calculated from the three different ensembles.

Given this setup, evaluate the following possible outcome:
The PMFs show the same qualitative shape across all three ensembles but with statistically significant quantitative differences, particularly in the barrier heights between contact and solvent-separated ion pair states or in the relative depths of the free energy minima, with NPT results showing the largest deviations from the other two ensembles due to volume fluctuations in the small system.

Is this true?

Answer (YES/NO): NO